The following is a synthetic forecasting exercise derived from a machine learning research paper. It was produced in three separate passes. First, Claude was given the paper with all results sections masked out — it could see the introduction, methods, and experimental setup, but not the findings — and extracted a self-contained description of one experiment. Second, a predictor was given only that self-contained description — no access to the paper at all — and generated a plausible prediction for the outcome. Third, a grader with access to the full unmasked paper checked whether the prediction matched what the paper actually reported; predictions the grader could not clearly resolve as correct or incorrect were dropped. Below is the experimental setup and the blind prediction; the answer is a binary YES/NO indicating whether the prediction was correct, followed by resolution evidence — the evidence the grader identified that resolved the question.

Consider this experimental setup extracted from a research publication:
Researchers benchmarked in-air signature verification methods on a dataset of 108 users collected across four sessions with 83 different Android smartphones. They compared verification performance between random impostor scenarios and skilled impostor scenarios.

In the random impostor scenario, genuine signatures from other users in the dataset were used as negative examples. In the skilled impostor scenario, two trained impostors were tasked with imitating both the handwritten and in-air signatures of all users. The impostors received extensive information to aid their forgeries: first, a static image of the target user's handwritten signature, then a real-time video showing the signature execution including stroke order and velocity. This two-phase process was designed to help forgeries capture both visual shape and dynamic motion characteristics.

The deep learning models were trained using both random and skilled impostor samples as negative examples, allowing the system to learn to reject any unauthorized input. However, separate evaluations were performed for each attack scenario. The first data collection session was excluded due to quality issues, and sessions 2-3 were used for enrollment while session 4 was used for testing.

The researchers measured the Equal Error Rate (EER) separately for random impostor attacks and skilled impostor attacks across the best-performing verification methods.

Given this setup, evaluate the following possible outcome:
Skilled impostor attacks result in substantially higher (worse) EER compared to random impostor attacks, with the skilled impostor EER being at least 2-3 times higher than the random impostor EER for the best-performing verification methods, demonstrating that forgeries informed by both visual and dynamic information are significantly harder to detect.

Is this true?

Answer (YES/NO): NO